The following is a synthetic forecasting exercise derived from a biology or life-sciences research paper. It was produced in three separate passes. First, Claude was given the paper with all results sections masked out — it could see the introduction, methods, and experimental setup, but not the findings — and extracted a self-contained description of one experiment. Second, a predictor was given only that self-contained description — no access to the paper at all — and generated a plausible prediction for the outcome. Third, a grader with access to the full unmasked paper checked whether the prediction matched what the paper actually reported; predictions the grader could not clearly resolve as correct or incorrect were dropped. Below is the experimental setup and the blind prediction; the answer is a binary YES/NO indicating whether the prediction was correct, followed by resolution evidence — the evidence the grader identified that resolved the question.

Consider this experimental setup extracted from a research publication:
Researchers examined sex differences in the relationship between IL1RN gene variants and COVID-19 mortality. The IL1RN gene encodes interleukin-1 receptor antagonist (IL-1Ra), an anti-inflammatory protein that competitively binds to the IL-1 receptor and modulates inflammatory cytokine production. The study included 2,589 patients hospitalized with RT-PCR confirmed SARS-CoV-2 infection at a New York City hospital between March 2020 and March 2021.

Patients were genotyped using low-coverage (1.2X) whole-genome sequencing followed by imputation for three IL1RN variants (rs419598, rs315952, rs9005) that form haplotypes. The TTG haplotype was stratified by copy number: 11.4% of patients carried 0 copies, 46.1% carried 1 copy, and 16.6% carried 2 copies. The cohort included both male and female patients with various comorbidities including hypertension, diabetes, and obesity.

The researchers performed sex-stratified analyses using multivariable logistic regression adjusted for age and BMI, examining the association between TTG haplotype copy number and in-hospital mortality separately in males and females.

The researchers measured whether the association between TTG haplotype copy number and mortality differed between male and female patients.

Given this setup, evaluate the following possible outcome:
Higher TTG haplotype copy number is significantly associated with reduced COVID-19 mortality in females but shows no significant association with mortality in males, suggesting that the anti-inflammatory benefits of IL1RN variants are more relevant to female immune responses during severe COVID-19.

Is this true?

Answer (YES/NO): NO